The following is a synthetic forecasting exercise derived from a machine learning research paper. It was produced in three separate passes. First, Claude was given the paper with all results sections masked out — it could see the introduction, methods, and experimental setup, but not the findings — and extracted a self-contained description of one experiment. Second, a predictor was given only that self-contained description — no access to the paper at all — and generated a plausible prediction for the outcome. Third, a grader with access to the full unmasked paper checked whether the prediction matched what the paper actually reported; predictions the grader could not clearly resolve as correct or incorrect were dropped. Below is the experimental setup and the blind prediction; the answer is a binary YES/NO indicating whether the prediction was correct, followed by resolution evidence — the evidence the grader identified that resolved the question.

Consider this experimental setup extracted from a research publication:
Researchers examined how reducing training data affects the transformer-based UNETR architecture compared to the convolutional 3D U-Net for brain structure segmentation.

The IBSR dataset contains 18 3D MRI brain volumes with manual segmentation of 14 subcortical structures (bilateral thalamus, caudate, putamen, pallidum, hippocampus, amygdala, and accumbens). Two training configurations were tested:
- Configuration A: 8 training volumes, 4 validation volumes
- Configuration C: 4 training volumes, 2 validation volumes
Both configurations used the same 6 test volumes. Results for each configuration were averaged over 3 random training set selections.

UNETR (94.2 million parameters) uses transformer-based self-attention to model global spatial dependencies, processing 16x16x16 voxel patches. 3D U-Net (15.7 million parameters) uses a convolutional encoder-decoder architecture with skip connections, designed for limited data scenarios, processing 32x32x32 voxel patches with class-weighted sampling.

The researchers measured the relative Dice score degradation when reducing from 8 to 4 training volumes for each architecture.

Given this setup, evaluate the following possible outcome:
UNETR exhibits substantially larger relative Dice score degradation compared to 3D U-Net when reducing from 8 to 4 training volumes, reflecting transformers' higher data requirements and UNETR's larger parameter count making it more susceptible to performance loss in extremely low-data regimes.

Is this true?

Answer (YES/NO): YES